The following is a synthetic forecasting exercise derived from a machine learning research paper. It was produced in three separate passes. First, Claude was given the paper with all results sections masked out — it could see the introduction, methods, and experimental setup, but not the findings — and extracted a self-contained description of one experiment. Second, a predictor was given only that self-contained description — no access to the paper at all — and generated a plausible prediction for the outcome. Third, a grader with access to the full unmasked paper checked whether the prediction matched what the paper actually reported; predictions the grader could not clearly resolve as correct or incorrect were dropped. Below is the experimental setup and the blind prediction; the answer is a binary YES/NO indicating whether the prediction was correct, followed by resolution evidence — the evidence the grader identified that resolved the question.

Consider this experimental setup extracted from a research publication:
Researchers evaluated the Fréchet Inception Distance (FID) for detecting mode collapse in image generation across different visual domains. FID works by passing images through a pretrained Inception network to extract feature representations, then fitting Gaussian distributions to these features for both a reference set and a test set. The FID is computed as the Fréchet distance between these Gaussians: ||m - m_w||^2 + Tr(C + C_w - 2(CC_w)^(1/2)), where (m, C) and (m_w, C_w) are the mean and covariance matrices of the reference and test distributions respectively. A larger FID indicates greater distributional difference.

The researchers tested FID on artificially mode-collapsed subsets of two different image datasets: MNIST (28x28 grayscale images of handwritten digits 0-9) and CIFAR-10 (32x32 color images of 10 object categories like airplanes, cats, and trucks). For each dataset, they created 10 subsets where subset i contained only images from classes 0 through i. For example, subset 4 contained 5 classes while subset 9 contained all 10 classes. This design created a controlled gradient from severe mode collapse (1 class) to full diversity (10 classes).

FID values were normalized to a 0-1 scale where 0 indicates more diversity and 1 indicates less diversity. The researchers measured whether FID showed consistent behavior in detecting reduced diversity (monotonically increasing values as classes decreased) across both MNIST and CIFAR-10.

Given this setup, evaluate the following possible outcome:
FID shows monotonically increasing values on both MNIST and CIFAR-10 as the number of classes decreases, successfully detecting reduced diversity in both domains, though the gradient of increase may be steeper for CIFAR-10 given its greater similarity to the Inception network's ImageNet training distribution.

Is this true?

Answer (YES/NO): NO